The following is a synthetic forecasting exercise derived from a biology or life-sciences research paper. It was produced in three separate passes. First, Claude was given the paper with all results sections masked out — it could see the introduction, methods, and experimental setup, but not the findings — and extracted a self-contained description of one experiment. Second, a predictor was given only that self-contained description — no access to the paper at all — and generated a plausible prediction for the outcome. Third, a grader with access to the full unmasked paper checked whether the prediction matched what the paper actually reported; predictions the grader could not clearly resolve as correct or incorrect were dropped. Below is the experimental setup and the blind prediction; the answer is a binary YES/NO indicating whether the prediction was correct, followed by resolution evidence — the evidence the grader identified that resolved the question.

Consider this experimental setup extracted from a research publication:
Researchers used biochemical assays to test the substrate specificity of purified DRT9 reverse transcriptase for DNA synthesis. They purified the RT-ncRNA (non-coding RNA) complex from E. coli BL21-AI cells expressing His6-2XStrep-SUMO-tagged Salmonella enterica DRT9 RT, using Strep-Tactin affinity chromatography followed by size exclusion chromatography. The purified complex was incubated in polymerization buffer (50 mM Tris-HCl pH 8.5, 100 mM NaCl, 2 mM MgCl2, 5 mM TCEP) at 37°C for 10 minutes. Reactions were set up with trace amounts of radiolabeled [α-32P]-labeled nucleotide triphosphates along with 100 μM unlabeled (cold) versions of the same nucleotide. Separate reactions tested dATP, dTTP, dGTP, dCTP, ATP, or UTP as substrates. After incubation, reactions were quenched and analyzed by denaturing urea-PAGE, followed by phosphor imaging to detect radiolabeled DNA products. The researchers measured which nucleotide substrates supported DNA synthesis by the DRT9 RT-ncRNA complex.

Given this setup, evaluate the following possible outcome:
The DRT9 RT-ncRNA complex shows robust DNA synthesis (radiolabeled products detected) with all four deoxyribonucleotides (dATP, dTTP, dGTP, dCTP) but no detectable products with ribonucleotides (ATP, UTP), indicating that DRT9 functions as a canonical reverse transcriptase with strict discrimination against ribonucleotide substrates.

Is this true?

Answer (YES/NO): NO